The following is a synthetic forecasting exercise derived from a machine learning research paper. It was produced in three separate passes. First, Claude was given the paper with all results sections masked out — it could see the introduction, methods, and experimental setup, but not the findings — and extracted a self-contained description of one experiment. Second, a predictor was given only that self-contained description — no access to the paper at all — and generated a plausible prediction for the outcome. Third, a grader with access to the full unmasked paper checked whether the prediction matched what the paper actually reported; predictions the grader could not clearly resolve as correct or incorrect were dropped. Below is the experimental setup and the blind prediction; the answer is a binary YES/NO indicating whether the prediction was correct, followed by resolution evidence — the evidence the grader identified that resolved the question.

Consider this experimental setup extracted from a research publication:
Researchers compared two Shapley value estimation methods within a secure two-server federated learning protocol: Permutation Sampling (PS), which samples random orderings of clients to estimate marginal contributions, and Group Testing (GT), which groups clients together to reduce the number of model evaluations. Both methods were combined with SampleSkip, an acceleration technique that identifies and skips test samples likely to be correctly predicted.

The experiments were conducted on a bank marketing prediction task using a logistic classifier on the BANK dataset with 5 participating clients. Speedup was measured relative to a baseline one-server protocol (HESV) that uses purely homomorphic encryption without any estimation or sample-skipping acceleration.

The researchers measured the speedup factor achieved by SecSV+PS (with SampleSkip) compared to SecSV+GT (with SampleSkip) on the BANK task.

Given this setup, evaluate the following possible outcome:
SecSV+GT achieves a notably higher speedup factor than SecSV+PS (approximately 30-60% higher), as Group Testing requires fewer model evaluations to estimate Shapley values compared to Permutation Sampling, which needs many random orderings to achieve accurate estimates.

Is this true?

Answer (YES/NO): NO